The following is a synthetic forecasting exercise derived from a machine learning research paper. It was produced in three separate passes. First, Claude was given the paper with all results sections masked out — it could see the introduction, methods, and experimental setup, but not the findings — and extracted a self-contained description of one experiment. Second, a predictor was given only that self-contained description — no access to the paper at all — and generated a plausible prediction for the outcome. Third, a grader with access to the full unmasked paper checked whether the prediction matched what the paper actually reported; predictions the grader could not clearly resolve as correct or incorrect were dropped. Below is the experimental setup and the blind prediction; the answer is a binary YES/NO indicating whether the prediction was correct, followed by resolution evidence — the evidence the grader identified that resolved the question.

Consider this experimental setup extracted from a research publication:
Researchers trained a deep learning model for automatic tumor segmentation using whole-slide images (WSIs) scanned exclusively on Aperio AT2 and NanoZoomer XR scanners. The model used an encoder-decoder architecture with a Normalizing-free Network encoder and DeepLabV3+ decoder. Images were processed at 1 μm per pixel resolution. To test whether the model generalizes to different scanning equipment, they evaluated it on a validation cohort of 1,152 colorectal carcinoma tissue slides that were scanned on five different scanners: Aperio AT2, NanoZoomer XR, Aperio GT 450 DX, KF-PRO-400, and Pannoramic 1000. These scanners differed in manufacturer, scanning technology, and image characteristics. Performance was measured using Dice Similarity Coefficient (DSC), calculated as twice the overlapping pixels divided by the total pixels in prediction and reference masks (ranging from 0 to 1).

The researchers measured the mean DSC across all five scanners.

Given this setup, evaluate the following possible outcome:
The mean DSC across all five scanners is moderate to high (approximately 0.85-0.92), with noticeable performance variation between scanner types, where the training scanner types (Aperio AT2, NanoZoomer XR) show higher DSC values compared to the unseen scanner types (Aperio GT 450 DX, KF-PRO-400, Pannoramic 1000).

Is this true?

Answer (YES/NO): NO